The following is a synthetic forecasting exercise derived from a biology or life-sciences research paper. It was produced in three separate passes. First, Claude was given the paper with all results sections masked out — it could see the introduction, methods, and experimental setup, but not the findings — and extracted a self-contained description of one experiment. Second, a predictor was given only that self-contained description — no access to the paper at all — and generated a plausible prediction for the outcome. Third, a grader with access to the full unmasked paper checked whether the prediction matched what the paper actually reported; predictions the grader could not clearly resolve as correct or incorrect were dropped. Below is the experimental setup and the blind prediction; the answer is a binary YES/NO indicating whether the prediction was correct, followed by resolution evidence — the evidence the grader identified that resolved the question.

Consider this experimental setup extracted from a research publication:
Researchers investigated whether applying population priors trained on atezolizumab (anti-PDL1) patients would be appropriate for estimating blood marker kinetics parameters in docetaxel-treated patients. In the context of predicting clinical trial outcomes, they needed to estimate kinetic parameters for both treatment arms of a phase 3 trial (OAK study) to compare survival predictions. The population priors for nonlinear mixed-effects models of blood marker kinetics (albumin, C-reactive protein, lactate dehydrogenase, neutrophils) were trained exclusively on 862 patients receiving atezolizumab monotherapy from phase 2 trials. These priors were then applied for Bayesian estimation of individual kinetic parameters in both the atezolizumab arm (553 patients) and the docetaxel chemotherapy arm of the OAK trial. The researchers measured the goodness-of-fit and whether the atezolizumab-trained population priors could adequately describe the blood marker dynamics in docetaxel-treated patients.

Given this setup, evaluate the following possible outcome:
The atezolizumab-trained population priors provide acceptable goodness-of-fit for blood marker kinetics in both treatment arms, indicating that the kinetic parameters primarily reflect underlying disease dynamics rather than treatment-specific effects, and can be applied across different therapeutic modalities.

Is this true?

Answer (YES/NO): YES